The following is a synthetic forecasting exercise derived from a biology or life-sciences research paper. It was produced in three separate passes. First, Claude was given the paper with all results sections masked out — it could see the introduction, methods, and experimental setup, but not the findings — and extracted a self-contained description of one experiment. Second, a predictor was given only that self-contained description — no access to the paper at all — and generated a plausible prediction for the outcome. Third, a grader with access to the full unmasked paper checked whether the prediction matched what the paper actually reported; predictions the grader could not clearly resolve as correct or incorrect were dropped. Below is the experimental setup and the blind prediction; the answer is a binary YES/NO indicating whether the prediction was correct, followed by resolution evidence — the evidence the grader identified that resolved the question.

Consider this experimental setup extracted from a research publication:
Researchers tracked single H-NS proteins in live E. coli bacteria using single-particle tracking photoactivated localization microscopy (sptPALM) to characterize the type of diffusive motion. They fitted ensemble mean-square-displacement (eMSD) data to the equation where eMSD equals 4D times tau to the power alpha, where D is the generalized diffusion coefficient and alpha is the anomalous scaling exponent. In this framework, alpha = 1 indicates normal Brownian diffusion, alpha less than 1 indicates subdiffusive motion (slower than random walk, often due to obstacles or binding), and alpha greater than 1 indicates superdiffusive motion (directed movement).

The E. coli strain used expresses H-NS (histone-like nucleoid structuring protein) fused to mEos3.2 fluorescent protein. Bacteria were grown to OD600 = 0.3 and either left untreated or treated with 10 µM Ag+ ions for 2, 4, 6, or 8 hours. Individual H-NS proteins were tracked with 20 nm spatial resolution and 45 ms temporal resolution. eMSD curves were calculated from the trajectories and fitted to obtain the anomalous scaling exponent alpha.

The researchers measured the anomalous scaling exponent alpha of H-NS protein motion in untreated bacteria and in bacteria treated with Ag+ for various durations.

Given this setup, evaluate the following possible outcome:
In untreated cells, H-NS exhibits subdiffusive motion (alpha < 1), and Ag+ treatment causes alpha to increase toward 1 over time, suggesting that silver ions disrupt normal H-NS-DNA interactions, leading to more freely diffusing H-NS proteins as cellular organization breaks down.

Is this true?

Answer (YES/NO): NO